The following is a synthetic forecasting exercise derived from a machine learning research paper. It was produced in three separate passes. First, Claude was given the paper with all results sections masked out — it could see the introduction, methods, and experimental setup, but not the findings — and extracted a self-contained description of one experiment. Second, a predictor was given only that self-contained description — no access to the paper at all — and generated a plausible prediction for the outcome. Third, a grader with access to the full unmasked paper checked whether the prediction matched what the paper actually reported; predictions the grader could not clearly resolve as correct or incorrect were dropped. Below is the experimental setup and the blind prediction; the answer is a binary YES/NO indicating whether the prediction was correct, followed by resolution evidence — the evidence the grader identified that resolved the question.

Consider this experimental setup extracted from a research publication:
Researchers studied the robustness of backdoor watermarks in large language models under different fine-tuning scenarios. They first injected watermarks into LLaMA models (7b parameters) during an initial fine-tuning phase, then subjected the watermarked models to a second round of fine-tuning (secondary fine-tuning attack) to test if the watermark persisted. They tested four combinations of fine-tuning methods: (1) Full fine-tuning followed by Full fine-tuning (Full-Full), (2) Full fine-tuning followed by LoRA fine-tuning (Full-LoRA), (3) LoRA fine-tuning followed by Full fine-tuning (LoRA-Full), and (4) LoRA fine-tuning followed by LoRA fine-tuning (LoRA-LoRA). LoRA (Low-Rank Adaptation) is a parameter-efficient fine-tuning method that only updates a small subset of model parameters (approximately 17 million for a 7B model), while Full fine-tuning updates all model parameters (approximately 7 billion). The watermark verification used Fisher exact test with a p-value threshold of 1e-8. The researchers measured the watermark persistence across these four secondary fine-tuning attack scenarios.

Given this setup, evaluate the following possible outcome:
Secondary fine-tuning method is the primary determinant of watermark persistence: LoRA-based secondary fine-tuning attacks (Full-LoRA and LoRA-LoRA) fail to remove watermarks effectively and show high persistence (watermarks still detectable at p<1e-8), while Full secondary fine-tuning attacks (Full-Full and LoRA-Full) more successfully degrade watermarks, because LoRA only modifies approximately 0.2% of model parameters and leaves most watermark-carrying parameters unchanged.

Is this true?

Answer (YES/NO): NO